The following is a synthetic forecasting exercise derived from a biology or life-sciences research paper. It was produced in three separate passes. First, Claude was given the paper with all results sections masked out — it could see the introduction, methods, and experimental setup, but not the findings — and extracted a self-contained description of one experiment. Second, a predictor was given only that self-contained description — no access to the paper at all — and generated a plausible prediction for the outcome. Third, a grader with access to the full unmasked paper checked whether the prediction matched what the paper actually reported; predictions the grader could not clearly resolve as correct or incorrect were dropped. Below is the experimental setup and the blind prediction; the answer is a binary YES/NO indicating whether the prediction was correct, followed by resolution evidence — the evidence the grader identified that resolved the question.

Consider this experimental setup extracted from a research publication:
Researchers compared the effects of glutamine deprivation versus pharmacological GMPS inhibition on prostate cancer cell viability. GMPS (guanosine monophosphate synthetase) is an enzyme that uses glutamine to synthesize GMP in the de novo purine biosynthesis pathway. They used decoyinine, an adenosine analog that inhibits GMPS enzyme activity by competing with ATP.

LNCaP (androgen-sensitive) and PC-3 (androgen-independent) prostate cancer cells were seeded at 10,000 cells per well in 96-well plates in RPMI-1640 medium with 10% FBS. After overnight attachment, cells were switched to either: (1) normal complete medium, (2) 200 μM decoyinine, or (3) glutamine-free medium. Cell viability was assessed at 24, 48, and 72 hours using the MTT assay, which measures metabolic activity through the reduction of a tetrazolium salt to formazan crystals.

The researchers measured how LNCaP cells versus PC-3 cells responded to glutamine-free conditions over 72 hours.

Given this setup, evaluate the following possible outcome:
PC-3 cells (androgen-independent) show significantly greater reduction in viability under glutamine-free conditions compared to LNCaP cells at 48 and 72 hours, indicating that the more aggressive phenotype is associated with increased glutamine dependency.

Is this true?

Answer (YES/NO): NO